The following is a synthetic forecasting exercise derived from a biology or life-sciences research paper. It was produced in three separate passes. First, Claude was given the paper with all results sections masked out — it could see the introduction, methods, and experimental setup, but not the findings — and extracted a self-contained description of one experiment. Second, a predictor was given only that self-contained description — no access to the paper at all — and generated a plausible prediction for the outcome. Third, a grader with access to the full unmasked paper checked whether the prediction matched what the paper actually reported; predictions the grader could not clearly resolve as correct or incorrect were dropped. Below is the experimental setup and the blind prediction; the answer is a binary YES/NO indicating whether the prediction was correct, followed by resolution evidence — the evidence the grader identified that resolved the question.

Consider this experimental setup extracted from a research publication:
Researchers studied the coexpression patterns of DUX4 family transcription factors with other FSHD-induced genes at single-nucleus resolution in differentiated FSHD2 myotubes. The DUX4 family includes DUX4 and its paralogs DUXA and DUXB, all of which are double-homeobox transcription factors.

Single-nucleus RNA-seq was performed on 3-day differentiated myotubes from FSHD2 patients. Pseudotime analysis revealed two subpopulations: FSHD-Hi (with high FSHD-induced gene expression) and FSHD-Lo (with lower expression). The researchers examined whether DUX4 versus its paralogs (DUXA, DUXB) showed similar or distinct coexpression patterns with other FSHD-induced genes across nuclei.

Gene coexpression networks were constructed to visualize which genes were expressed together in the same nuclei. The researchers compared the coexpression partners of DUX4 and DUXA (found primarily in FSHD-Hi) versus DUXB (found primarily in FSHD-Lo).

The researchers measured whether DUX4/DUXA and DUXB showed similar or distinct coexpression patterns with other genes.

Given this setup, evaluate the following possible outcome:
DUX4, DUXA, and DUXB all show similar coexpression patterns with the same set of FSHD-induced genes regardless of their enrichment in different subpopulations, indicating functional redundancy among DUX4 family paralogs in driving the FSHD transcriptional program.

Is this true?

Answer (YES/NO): NO